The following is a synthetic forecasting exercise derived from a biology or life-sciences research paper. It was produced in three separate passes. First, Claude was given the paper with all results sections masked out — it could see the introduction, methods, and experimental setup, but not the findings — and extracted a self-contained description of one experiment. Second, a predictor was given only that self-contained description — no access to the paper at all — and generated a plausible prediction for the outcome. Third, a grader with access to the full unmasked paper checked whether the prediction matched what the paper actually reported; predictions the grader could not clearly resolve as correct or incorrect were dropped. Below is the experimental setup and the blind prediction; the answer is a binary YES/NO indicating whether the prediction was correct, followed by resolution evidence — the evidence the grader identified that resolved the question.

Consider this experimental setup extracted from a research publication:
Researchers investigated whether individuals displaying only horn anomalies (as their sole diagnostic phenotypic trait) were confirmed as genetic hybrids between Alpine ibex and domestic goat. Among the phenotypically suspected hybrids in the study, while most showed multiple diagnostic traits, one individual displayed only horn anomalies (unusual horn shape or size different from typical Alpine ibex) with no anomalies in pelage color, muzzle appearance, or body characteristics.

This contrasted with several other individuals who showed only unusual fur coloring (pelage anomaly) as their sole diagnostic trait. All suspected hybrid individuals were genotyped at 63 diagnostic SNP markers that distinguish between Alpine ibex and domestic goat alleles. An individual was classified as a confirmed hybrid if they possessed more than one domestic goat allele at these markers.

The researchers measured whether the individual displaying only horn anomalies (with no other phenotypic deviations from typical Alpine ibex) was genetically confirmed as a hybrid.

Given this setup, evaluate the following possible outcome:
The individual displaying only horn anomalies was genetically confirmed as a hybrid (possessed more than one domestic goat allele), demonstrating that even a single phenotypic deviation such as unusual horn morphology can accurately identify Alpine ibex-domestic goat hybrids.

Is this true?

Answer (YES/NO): YES